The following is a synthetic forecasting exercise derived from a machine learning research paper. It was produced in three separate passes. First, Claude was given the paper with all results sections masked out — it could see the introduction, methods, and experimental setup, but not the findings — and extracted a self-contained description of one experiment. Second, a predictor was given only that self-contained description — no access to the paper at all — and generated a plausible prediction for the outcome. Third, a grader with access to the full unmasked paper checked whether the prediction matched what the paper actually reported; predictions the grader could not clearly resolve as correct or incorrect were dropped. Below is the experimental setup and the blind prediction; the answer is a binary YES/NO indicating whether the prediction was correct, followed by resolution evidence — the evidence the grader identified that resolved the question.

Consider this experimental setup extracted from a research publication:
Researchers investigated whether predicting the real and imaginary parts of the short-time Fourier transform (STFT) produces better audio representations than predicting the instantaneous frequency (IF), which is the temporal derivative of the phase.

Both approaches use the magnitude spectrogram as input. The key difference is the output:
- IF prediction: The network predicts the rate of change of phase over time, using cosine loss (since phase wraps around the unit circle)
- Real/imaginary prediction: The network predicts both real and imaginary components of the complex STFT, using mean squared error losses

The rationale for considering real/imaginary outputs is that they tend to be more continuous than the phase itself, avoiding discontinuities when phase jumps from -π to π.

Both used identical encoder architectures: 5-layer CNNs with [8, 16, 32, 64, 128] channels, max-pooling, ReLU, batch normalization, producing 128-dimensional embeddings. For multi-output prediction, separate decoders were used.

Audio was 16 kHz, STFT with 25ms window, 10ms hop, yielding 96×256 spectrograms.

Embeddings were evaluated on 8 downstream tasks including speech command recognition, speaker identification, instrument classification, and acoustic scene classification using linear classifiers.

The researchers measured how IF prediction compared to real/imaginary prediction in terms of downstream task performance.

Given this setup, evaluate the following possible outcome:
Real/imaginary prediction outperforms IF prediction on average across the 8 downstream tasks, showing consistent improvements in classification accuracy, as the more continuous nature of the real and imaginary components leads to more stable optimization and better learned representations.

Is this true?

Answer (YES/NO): NO